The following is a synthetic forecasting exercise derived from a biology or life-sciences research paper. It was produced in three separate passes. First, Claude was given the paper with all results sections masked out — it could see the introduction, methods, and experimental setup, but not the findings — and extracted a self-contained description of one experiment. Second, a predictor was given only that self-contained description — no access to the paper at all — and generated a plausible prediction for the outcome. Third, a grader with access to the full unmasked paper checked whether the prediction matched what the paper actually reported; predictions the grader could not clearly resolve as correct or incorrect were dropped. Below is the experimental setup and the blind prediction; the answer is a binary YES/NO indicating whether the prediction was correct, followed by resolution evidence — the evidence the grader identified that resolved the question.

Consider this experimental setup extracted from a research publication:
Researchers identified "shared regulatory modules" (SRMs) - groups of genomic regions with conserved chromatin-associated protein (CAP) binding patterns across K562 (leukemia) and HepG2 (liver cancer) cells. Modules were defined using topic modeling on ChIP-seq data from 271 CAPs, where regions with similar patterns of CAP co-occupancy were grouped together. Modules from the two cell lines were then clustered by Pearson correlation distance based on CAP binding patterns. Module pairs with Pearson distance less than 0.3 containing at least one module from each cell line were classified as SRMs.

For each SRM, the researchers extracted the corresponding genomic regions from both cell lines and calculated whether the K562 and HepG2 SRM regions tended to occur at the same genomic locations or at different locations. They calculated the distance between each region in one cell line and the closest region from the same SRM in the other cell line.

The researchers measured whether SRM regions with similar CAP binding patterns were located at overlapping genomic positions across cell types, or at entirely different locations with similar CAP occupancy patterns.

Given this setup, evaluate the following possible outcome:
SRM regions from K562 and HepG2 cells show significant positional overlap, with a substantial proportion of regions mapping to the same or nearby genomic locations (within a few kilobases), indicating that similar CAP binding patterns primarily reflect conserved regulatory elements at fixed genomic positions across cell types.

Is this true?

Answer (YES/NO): NO